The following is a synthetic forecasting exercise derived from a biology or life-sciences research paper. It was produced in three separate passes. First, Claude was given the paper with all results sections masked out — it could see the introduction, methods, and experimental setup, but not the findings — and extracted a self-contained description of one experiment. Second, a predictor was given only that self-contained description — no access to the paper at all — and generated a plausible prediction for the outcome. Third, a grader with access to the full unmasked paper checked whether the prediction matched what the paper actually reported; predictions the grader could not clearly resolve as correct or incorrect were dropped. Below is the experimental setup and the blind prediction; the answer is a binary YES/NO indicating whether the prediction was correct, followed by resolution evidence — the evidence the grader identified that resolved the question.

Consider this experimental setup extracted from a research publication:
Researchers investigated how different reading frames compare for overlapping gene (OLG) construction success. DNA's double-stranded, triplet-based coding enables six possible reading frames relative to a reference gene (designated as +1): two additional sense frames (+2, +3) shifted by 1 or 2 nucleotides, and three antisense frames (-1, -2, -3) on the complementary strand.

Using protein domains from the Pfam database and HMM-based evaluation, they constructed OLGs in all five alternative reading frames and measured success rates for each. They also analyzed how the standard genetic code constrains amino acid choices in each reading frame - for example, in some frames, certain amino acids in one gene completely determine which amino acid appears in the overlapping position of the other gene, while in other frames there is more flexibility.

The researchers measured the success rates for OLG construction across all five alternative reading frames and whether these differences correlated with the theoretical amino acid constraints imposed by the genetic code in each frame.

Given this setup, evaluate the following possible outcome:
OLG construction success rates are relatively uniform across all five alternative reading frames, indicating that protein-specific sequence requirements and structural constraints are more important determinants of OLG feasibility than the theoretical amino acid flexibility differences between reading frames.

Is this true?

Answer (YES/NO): NO